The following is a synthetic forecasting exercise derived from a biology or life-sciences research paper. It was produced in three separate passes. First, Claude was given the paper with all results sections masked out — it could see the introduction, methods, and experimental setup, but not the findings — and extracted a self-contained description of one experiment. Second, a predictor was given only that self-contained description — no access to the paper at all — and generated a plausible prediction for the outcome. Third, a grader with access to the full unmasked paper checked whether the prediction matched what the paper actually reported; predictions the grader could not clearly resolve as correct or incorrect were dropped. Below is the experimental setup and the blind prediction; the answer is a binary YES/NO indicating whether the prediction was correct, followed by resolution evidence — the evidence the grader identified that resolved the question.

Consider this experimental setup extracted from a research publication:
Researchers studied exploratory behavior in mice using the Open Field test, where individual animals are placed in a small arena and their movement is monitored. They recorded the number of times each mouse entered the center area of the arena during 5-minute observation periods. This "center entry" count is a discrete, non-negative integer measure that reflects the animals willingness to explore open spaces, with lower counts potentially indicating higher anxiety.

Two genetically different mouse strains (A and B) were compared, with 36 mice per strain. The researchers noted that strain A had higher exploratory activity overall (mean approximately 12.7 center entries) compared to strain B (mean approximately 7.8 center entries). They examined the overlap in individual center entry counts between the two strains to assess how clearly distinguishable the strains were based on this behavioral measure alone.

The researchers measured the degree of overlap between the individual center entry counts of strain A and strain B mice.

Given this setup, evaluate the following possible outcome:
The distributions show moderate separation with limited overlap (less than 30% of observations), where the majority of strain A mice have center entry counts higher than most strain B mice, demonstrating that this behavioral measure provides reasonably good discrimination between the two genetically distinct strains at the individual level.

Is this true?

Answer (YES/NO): NO